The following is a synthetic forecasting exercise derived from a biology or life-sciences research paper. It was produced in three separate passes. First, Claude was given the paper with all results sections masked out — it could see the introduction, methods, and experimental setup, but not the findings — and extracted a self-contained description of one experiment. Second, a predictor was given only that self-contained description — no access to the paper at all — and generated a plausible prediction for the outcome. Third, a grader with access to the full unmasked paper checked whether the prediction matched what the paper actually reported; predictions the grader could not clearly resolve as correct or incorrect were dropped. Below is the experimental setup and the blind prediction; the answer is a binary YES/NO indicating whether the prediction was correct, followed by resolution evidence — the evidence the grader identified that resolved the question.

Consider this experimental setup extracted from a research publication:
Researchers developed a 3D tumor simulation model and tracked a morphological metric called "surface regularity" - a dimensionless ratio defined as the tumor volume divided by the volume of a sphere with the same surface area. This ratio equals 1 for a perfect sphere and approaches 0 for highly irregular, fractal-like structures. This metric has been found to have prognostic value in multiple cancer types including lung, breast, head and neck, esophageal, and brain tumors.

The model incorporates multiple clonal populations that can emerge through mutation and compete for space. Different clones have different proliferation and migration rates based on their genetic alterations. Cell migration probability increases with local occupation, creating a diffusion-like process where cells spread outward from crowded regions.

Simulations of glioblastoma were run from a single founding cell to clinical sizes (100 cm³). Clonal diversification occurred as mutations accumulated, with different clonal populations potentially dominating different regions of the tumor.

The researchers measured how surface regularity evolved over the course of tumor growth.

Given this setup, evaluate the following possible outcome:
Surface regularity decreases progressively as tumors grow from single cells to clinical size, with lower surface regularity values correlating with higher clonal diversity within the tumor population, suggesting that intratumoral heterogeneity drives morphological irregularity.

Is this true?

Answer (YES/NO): NO